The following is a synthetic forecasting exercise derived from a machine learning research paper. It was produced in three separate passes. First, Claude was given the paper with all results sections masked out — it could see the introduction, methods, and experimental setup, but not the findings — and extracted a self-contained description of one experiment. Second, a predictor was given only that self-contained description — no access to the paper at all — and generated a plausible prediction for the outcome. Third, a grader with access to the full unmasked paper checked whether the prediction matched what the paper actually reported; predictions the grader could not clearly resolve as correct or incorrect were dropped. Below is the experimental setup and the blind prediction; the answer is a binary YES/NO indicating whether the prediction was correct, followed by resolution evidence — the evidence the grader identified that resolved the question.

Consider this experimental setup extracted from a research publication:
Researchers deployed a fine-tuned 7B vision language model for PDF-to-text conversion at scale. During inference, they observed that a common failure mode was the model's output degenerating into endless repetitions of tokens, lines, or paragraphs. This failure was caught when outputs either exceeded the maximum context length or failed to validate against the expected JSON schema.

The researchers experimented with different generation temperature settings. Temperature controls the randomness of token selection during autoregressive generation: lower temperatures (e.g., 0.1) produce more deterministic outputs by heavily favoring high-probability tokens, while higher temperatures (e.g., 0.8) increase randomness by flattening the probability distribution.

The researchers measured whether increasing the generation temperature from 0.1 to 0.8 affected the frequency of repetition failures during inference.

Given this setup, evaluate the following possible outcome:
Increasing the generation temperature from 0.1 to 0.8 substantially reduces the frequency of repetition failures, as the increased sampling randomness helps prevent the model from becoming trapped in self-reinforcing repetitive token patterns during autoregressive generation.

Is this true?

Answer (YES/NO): YES